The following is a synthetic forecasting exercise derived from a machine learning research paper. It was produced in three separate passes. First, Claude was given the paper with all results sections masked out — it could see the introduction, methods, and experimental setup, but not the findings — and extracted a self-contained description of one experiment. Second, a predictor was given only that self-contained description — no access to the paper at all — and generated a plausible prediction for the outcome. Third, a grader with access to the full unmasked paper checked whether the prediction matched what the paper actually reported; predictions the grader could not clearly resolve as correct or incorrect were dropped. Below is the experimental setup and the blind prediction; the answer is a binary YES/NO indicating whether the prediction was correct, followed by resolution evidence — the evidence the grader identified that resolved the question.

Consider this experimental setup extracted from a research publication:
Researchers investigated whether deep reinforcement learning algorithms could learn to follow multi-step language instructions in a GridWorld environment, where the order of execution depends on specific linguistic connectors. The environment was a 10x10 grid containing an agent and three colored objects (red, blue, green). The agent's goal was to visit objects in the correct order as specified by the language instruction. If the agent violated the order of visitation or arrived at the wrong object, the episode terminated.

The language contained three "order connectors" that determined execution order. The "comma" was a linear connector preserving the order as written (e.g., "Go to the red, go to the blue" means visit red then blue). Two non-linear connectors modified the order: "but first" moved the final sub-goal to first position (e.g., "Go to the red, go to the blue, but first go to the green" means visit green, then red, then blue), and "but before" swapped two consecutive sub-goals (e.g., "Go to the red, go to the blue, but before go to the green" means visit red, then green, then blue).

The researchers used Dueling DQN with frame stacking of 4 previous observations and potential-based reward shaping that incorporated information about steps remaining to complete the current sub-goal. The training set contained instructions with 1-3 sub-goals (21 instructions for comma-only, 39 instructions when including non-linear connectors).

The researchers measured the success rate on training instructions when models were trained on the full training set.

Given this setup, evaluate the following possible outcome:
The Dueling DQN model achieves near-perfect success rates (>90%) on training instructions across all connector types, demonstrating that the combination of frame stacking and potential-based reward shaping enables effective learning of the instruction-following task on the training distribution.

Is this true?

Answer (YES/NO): NO